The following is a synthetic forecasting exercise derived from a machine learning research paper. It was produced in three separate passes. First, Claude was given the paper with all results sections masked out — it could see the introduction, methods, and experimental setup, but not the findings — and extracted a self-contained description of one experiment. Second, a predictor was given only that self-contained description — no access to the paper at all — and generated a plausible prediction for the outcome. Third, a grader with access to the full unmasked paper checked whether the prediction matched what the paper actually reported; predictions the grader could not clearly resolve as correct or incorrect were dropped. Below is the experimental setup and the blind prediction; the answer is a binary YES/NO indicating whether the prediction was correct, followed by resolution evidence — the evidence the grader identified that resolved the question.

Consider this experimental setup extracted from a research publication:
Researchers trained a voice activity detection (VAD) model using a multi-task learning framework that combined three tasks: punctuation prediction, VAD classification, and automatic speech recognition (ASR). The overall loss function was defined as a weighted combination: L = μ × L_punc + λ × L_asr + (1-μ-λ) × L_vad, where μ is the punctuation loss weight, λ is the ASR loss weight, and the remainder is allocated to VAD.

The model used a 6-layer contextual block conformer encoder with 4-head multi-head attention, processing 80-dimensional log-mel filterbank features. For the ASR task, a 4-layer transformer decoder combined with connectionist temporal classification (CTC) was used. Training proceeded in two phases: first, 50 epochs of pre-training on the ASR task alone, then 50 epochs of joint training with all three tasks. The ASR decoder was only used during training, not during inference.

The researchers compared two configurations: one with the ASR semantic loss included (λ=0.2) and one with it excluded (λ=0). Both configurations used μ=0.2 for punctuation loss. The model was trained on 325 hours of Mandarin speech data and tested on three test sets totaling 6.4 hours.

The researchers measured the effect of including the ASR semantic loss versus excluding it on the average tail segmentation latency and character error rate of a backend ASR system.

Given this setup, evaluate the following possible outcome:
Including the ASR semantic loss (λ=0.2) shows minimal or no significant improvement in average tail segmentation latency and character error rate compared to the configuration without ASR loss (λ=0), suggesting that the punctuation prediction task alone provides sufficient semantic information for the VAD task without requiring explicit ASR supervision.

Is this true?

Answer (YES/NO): NO